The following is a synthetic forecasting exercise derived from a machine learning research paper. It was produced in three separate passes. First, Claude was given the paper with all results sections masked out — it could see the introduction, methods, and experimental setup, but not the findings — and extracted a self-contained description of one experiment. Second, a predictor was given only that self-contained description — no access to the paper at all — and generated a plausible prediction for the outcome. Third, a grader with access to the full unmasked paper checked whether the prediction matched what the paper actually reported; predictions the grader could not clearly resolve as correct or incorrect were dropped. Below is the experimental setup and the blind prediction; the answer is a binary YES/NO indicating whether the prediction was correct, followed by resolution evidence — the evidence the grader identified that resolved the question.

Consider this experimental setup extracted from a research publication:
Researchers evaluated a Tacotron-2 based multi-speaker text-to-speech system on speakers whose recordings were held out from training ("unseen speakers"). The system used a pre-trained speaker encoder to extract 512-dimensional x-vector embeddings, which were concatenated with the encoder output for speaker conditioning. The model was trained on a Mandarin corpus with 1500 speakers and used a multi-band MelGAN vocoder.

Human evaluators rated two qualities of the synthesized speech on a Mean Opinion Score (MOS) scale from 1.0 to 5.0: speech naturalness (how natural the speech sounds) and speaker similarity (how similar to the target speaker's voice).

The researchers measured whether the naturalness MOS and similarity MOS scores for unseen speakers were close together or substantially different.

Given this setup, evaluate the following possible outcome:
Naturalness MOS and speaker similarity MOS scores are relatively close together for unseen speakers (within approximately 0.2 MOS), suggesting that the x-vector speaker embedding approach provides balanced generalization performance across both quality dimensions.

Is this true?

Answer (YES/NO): YES